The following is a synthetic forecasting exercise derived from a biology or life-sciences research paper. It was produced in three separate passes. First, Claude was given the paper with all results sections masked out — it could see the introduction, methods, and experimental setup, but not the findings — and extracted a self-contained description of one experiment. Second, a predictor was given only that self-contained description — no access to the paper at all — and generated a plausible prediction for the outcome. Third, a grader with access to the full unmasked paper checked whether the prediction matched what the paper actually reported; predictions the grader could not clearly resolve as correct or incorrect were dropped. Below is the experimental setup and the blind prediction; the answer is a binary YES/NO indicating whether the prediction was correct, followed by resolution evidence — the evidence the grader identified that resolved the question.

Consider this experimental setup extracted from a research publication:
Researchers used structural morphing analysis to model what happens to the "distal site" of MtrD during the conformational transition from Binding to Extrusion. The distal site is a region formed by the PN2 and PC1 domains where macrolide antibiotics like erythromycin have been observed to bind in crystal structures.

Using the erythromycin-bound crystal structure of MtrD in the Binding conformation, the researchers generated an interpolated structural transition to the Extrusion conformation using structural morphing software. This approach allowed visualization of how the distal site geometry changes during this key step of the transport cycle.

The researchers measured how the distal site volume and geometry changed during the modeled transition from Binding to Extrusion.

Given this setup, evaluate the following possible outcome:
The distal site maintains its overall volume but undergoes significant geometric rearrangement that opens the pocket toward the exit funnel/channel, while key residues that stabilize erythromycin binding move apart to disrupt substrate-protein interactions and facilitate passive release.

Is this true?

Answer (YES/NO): NO